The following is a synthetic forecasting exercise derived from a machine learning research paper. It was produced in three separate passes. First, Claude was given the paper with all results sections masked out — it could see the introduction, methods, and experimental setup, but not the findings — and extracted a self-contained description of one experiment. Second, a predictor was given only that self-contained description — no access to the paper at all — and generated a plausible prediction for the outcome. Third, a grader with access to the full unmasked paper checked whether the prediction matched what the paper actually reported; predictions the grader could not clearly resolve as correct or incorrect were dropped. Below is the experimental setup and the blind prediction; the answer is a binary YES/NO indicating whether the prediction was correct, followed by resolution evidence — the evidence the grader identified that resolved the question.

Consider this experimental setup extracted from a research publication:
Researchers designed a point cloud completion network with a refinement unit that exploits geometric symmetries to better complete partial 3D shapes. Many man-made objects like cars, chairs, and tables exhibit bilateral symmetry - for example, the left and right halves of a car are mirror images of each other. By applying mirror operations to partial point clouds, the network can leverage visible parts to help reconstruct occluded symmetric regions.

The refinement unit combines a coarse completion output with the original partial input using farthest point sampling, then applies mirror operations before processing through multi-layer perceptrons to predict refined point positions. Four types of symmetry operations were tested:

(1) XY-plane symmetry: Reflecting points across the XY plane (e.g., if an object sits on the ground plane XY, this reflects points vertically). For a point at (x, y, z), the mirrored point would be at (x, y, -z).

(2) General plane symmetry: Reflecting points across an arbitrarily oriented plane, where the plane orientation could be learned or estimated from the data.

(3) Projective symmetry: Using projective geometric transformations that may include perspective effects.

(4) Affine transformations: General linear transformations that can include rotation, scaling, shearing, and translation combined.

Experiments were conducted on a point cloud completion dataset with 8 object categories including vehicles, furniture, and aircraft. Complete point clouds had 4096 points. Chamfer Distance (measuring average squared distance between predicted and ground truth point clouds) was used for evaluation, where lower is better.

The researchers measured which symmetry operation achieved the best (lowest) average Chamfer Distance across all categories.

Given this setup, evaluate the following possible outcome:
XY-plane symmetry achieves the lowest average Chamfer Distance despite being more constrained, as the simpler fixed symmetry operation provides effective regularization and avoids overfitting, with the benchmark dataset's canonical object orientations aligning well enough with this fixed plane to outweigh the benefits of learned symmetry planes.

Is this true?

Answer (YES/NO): YES